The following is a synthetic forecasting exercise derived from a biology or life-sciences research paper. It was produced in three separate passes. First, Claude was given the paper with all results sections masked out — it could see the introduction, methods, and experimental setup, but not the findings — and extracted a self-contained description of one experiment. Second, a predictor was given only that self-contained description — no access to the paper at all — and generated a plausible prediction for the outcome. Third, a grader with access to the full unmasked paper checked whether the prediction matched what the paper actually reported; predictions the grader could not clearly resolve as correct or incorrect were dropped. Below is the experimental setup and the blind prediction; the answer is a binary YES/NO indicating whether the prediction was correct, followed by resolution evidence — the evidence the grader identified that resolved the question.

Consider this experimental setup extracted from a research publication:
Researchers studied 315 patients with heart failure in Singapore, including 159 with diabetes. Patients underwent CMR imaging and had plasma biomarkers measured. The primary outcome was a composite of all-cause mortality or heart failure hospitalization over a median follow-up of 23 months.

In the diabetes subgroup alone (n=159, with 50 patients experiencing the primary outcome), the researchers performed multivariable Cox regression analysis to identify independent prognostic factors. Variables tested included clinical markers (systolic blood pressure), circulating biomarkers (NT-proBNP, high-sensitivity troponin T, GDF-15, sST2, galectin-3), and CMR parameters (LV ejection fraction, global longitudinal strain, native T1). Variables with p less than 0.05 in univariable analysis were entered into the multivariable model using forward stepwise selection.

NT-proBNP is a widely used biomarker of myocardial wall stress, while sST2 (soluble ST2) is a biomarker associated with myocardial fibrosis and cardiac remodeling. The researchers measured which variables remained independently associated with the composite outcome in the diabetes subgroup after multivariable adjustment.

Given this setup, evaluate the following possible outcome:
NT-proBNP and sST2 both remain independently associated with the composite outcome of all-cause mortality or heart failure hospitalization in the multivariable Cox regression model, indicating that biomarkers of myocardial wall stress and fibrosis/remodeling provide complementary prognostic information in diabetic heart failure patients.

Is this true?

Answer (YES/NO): NO